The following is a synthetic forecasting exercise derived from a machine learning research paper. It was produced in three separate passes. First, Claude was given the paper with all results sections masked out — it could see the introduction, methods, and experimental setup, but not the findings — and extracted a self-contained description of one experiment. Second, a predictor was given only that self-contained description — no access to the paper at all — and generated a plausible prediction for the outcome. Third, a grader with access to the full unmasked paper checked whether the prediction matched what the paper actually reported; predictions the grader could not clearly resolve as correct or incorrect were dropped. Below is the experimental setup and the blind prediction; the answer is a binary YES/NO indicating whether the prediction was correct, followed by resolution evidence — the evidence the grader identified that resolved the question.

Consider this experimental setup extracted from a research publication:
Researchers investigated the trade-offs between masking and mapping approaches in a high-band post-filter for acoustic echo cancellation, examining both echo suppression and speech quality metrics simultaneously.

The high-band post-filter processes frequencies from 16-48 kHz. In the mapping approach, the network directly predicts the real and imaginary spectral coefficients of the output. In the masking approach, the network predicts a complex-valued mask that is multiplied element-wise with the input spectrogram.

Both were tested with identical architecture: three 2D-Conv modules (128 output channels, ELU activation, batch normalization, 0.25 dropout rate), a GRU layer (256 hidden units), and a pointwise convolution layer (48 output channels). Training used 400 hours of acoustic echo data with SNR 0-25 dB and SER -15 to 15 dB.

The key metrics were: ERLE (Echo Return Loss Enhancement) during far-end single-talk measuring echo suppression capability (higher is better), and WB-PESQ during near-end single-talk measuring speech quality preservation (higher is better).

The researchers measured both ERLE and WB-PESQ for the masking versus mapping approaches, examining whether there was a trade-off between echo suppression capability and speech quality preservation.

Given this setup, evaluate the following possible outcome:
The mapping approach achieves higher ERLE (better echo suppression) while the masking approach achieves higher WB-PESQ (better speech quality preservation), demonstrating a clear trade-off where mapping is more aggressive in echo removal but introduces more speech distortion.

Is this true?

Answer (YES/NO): YES